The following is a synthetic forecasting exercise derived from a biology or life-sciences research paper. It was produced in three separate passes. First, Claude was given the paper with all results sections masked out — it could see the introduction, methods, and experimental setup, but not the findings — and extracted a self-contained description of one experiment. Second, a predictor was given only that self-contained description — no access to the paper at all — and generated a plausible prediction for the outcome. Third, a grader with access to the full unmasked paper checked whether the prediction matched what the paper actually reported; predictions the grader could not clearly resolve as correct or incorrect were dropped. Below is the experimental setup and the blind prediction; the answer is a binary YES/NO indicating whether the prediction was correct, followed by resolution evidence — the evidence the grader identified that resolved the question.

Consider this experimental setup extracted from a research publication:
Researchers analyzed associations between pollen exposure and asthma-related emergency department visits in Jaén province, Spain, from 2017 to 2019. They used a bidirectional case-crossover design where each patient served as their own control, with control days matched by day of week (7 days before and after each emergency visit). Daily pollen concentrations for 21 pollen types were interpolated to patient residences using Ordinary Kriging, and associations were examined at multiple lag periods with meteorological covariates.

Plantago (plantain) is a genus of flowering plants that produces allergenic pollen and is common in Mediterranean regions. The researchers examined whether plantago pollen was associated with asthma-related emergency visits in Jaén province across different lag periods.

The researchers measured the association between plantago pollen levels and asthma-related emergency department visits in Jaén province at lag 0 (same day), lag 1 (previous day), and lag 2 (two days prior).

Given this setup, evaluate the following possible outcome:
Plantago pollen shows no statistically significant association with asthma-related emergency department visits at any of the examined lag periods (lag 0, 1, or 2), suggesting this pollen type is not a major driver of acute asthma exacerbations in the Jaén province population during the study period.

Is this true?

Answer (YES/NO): NO